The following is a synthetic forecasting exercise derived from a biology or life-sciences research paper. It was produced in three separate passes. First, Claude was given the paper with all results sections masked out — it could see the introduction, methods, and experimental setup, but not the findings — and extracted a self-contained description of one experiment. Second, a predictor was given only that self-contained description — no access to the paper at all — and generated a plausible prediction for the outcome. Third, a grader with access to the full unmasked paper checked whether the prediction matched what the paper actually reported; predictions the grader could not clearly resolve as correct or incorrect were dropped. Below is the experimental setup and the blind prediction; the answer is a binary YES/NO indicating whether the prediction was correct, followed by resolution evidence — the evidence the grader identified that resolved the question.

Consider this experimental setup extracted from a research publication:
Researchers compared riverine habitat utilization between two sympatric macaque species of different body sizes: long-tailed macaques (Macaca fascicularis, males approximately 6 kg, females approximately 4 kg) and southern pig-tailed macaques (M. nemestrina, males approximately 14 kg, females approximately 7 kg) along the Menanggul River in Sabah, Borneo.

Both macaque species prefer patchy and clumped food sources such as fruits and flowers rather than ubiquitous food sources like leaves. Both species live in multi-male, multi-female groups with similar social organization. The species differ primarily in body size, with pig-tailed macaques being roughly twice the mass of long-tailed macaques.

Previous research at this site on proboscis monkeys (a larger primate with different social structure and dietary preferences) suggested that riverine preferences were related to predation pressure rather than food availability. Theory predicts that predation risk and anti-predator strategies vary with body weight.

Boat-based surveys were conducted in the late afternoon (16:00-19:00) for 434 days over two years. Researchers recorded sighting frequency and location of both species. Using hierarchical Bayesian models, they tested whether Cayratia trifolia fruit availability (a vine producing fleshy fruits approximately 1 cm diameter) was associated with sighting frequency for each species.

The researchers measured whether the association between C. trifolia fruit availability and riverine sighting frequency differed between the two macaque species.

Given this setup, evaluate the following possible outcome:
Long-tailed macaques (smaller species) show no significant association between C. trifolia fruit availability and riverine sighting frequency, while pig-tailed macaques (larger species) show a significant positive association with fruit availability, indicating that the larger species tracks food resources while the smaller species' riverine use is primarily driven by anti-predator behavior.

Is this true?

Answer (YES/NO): NO